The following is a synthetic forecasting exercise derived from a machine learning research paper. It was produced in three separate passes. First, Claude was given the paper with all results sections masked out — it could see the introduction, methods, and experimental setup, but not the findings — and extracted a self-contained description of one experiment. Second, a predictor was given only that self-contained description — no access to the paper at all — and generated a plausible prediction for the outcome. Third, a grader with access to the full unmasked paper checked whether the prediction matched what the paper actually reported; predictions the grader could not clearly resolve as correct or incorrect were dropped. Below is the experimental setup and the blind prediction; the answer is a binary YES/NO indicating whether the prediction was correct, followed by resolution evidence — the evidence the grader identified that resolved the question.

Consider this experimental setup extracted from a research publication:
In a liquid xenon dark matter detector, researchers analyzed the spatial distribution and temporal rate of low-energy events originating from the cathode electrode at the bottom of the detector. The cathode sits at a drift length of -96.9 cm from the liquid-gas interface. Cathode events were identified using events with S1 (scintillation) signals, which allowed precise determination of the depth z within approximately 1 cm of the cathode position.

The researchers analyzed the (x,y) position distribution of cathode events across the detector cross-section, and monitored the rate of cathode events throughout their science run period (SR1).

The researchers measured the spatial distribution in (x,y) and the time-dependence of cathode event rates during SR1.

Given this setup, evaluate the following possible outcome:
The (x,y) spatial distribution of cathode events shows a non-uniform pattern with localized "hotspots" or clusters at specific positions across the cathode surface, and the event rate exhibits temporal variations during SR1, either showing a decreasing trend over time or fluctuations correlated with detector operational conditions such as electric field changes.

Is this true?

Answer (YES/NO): NO